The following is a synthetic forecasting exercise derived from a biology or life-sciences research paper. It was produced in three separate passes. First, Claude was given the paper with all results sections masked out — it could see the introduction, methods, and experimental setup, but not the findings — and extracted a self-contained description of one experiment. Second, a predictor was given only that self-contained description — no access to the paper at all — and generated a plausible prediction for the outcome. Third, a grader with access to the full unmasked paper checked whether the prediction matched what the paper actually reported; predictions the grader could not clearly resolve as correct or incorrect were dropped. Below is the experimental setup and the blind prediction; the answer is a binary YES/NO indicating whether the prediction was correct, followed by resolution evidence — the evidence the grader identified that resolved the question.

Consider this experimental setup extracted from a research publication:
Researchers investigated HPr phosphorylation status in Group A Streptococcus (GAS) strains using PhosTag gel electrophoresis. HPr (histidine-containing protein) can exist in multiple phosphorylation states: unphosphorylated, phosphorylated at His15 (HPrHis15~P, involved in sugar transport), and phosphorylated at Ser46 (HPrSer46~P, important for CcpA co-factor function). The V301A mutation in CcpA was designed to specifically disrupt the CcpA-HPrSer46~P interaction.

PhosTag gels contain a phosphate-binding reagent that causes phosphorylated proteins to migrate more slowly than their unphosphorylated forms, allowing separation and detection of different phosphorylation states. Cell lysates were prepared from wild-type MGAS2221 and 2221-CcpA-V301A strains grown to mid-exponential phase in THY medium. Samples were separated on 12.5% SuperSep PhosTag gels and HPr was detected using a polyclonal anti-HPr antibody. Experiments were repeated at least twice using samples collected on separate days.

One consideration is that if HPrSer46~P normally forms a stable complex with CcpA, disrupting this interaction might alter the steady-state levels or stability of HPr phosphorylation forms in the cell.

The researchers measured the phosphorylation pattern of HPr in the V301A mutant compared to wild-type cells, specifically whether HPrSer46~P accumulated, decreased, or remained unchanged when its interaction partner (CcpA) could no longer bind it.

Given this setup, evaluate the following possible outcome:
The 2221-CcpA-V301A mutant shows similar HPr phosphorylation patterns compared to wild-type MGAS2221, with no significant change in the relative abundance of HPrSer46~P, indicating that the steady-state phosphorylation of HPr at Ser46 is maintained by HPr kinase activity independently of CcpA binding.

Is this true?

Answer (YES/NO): YES